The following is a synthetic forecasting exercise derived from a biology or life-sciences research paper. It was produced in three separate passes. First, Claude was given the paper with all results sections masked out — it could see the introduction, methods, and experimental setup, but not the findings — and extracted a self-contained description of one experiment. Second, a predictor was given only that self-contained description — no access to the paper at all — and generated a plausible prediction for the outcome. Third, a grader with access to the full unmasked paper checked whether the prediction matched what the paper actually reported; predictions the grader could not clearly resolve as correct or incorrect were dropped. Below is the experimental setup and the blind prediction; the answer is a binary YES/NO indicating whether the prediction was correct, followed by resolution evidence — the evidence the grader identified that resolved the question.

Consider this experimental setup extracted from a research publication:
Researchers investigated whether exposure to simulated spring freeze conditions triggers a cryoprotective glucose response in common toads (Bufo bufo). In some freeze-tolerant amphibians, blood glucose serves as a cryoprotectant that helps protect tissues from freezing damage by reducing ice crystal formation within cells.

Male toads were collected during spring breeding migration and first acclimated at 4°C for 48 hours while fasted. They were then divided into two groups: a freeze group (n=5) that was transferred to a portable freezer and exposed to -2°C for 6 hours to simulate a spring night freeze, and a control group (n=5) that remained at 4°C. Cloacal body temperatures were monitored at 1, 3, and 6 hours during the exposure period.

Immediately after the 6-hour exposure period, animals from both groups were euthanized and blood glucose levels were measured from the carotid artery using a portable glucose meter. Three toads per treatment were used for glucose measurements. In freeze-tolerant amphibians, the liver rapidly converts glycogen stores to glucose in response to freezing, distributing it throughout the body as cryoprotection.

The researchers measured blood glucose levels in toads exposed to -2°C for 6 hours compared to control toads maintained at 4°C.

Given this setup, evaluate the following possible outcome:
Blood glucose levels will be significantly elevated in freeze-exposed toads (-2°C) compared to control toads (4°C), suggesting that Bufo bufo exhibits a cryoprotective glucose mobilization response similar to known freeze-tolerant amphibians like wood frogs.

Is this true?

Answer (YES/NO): NO